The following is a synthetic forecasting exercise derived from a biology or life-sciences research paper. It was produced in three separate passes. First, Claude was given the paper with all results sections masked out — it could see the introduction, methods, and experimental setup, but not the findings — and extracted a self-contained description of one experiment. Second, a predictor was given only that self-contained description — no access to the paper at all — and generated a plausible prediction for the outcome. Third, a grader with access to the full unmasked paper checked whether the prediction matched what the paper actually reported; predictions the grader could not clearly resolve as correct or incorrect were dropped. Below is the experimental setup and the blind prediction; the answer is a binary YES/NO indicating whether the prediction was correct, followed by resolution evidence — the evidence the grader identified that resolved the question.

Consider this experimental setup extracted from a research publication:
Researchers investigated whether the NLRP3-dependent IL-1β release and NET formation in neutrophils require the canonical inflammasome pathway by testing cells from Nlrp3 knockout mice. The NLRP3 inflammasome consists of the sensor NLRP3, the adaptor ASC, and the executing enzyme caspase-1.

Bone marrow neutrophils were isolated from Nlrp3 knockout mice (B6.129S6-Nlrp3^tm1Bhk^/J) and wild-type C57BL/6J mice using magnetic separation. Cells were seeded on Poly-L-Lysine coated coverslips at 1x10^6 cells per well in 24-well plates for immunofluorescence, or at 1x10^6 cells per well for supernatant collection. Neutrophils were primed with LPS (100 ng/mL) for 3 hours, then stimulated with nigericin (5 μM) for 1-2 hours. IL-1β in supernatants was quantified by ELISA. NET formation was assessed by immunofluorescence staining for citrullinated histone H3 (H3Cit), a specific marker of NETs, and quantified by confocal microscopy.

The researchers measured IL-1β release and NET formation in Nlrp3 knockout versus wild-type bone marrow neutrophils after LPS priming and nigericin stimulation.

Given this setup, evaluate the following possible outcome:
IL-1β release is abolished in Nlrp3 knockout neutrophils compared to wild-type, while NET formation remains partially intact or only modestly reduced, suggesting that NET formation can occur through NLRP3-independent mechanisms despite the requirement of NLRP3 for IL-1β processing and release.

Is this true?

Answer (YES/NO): NO